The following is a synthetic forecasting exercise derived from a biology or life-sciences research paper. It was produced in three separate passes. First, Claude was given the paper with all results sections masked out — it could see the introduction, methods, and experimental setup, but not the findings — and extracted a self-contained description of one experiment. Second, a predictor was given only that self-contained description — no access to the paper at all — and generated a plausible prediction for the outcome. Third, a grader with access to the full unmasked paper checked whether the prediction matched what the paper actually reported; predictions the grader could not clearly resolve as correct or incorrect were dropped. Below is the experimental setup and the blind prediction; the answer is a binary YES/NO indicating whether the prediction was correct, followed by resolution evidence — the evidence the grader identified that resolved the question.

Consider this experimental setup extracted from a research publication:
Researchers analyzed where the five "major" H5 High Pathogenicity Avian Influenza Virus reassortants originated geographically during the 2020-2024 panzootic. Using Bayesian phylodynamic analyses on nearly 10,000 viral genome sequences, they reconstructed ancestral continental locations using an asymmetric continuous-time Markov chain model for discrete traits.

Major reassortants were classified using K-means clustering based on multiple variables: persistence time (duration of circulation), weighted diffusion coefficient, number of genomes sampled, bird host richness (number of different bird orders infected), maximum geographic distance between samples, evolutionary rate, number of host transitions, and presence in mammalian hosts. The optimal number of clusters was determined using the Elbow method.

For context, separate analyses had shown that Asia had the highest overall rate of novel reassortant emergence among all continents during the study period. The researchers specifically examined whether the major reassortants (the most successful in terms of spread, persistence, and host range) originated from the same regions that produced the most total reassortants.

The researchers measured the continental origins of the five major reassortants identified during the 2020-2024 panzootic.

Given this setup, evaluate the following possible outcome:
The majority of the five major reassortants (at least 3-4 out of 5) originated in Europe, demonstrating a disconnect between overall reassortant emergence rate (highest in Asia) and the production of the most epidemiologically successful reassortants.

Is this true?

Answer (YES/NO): YES